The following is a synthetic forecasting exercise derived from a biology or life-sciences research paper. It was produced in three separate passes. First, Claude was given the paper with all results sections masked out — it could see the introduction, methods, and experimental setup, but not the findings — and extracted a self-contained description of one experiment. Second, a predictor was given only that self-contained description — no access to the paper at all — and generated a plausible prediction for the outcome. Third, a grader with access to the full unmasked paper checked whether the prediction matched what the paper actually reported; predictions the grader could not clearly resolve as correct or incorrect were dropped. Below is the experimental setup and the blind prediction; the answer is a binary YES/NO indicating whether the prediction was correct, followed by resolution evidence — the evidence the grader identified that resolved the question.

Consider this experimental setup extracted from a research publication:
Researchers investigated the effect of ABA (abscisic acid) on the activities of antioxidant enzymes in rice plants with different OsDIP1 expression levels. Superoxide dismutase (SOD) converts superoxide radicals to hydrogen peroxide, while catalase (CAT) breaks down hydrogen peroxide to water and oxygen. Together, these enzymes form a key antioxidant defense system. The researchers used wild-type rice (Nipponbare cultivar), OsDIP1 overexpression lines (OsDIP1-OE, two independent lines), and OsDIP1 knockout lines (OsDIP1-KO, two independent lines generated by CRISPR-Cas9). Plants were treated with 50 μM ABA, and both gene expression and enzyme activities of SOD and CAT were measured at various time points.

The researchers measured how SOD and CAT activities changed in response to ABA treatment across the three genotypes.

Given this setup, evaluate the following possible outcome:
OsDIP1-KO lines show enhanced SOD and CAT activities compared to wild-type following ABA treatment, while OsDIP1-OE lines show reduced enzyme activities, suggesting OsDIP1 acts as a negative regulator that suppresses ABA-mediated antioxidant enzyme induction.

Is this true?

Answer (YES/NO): NO